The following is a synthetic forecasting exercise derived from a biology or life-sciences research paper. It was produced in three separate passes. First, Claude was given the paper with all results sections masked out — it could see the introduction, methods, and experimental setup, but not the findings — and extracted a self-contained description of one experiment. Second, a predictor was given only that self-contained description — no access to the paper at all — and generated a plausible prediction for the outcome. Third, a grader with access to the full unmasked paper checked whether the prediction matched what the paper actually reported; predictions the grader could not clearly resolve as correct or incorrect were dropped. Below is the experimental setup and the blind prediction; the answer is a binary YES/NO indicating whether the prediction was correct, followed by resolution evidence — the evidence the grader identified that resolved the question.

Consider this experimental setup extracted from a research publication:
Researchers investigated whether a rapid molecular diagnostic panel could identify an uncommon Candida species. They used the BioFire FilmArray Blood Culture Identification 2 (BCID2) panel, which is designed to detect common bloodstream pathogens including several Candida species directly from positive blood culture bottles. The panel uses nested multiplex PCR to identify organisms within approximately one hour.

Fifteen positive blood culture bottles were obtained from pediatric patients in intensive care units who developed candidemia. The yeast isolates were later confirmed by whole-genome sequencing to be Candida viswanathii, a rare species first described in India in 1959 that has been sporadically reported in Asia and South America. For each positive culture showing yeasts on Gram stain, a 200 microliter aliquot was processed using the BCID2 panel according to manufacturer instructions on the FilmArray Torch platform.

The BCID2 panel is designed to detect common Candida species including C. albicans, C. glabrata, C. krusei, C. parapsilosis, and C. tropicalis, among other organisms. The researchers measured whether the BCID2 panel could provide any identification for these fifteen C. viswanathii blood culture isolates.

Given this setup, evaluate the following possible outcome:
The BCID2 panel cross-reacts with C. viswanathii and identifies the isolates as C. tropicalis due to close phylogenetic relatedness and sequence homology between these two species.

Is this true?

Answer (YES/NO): NO